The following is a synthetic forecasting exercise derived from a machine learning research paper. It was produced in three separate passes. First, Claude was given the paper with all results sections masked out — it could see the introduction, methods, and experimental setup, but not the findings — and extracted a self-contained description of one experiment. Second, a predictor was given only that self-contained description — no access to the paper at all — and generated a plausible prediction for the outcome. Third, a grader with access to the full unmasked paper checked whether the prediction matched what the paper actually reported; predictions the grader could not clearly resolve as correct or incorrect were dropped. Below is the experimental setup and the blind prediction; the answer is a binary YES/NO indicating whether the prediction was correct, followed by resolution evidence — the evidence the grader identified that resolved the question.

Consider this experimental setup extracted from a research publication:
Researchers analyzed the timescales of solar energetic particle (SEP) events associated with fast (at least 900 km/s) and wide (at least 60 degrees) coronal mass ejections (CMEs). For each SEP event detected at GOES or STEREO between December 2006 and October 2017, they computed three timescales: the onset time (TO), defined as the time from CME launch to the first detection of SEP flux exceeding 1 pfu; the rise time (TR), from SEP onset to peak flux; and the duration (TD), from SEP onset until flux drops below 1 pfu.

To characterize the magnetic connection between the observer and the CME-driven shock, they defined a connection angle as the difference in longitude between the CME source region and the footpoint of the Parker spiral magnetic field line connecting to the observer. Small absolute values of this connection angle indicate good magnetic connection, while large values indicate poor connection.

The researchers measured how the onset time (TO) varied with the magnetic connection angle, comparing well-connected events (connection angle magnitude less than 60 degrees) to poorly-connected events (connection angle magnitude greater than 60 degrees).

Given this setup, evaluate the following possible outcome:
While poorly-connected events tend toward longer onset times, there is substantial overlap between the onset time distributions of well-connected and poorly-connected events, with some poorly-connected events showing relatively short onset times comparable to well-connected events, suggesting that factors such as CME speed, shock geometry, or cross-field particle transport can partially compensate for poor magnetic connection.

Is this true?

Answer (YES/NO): NO